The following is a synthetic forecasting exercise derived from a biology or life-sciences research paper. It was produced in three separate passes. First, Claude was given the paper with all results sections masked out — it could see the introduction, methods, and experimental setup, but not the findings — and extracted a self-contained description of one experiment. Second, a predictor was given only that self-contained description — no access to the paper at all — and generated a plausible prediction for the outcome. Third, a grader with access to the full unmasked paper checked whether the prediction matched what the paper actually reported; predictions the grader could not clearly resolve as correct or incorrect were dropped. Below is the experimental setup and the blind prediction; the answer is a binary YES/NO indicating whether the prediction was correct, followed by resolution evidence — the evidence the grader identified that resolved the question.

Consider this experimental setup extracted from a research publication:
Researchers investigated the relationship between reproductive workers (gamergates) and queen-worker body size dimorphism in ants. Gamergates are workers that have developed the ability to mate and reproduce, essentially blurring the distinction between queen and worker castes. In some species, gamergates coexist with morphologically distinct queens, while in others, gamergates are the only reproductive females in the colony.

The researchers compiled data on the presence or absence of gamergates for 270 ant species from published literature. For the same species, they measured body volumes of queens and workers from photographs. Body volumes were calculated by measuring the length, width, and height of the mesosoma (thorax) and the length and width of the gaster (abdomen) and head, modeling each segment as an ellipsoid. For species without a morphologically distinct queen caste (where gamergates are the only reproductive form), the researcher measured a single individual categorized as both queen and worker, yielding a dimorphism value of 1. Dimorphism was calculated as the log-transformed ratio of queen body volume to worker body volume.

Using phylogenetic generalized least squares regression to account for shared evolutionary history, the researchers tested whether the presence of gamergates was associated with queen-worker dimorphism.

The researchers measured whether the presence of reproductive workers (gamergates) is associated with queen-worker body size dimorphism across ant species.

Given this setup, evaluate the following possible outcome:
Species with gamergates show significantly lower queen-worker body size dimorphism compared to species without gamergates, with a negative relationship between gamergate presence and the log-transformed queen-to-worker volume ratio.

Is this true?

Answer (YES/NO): YES